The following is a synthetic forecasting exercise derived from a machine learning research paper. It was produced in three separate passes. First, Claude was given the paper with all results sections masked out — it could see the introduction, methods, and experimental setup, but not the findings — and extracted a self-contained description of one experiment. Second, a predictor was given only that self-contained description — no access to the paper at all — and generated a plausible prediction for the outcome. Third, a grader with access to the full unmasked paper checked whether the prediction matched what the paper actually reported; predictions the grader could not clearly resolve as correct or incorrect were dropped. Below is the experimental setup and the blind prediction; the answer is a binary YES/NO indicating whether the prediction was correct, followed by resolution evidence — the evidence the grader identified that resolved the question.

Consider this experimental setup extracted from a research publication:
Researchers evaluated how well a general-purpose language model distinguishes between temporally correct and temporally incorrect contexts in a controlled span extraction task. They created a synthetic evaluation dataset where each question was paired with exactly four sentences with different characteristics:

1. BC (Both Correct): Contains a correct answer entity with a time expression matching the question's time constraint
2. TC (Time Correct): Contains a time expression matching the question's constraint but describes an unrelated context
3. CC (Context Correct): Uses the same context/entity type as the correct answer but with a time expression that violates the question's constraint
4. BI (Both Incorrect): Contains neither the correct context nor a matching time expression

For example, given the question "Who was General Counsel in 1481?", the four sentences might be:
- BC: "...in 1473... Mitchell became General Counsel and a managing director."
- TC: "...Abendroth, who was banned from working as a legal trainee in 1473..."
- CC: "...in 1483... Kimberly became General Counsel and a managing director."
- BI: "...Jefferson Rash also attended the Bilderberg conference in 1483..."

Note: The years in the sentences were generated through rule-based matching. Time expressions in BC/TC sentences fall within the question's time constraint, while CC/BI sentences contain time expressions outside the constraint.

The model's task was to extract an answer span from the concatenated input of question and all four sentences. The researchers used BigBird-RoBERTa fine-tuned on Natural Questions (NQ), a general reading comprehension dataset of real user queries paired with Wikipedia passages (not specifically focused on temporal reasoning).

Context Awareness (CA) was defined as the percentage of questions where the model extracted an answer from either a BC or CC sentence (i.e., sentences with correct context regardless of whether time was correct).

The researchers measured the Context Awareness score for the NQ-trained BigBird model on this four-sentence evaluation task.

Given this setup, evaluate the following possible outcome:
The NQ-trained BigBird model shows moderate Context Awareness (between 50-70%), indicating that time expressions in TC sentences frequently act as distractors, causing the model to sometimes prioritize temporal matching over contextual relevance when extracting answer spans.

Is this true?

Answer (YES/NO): NO